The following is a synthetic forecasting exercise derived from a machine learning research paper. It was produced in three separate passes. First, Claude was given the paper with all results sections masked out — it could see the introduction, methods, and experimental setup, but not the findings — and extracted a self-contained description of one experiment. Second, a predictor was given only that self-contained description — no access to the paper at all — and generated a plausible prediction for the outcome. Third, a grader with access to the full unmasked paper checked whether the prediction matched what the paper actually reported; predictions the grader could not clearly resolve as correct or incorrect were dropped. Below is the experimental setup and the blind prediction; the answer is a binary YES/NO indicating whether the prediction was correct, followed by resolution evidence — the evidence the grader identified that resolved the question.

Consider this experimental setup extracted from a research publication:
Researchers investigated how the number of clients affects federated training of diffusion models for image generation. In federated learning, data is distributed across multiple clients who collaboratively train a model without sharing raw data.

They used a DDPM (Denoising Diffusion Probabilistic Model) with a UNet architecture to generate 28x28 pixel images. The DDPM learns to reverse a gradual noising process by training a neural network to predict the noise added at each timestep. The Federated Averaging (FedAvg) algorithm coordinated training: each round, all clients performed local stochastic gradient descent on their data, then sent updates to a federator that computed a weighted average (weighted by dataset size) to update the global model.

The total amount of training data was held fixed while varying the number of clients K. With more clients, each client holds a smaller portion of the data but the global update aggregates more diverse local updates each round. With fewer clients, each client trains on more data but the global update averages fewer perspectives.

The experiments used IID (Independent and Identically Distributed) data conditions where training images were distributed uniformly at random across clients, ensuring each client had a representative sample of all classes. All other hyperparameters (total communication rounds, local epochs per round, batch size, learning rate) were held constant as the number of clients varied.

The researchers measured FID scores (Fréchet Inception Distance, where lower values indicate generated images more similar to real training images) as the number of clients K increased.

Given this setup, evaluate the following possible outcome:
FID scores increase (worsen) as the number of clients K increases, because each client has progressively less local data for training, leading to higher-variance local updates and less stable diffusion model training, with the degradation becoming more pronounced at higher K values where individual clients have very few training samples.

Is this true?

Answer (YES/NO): YES